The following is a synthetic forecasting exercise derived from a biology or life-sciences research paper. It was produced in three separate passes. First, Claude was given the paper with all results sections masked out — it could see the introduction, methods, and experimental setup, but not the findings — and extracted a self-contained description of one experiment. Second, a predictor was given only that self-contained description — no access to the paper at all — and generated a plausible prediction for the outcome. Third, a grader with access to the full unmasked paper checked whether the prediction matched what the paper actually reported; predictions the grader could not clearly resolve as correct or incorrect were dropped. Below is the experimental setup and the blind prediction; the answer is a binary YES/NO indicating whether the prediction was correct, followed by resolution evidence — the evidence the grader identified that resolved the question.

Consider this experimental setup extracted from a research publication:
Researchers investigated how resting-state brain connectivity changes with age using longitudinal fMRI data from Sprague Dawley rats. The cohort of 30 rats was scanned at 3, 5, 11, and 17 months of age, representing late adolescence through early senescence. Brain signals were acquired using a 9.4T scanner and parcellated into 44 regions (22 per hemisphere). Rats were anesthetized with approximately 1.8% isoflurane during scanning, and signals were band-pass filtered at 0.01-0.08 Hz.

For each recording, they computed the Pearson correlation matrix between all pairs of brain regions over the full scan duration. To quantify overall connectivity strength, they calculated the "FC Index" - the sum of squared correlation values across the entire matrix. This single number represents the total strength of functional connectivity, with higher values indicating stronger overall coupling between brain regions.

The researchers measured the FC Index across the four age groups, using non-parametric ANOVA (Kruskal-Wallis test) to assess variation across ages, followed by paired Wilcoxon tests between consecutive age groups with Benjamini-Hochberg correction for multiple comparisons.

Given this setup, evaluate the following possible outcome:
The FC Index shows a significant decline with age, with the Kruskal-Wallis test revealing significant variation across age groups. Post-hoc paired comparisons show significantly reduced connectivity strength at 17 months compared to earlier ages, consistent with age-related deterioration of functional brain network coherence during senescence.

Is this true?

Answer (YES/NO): YES